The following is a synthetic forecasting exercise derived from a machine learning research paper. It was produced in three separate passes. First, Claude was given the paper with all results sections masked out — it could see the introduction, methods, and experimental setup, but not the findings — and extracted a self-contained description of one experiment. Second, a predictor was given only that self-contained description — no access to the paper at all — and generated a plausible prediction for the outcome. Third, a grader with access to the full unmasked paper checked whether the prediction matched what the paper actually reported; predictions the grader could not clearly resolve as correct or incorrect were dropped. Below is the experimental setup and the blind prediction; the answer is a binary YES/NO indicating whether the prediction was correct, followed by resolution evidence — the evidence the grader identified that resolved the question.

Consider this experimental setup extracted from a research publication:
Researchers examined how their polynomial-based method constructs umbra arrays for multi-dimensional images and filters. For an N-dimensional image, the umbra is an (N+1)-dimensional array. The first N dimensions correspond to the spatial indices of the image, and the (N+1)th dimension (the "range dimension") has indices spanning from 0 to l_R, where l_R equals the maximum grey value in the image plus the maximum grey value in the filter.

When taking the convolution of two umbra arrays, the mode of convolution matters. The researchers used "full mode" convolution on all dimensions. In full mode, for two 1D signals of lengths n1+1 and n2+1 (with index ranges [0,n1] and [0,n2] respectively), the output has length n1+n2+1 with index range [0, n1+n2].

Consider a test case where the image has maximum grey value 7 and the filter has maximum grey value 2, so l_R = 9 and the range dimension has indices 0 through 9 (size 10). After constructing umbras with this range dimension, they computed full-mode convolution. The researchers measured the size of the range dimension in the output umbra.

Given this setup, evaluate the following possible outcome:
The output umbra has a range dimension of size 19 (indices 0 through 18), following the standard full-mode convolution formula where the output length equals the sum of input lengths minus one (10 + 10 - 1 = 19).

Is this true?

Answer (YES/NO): NO